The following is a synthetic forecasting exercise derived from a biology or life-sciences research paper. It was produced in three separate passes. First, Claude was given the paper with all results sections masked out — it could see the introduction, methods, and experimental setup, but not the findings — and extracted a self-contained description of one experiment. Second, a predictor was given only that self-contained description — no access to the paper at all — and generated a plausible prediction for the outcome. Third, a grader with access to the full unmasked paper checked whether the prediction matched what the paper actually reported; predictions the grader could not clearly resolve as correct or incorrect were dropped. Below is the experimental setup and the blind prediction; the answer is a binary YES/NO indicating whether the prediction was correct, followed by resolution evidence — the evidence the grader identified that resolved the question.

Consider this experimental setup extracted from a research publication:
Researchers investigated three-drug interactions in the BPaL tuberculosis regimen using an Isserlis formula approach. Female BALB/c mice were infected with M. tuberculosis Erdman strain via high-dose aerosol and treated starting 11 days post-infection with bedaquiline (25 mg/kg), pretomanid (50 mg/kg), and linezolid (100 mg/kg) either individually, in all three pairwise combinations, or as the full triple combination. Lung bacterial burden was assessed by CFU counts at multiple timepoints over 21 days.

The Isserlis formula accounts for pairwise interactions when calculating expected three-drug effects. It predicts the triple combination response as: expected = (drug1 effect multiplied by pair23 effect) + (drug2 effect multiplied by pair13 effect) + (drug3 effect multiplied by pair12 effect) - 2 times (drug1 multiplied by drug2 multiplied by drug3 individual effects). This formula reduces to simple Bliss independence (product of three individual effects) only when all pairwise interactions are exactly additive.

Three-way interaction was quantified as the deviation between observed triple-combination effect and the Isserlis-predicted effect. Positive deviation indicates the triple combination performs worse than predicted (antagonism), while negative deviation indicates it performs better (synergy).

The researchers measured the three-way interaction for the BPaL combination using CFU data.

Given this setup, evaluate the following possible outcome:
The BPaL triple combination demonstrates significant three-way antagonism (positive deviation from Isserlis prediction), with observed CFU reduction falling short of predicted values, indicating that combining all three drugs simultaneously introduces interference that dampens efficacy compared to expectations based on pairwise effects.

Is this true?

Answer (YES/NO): NO